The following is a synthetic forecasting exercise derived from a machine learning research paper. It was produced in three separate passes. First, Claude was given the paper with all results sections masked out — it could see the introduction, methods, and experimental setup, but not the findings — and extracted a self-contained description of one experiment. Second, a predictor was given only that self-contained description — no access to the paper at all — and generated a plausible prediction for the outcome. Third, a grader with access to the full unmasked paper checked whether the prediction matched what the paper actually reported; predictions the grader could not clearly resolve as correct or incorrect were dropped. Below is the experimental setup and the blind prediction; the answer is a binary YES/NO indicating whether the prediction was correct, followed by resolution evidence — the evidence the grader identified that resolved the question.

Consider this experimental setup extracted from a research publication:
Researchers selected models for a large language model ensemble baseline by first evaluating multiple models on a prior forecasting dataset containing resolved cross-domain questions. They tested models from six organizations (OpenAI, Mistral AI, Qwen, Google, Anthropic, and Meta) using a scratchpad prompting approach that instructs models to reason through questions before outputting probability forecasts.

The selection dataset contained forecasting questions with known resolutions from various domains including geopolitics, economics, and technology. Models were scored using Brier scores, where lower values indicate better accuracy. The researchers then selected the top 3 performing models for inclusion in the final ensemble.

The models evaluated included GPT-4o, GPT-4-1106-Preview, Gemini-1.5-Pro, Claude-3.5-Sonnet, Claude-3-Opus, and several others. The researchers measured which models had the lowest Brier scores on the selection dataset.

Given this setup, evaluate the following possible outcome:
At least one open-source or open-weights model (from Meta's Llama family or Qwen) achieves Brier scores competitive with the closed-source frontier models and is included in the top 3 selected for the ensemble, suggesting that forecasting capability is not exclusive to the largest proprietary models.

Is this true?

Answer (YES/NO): NO